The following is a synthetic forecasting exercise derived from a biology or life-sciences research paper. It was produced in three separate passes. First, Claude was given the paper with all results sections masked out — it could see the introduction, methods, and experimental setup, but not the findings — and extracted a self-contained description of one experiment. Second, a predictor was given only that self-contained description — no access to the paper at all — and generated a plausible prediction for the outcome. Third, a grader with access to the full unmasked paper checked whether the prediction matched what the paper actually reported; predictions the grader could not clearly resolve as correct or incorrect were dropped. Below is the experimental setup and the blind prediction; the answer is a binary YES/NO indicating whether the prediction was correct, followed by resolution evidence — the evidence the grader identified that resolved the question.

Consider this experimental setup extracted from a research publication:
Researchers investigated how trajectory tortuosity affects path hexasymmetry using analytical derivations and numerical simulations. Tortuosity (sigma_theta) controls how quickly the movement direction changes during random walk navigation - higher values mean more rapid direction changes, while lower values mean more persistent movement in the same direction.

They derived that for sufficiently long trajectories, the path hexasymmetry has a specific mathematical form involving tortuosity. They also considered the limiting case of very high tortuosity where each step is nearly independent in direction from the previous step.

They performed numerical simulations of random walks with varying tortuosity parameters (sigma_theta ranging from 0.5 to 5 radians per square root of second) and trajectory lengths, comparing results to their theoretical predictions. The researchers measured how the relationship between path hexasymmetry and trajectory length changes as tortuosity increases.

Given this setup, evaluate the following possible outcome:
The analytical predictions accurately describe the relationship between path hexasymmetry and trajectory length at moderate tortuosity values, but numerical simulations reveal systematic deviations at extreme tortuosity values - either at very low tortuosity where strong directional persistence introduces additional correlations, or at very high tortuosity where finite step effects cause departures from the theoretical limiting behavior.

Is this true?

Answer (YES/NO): NO